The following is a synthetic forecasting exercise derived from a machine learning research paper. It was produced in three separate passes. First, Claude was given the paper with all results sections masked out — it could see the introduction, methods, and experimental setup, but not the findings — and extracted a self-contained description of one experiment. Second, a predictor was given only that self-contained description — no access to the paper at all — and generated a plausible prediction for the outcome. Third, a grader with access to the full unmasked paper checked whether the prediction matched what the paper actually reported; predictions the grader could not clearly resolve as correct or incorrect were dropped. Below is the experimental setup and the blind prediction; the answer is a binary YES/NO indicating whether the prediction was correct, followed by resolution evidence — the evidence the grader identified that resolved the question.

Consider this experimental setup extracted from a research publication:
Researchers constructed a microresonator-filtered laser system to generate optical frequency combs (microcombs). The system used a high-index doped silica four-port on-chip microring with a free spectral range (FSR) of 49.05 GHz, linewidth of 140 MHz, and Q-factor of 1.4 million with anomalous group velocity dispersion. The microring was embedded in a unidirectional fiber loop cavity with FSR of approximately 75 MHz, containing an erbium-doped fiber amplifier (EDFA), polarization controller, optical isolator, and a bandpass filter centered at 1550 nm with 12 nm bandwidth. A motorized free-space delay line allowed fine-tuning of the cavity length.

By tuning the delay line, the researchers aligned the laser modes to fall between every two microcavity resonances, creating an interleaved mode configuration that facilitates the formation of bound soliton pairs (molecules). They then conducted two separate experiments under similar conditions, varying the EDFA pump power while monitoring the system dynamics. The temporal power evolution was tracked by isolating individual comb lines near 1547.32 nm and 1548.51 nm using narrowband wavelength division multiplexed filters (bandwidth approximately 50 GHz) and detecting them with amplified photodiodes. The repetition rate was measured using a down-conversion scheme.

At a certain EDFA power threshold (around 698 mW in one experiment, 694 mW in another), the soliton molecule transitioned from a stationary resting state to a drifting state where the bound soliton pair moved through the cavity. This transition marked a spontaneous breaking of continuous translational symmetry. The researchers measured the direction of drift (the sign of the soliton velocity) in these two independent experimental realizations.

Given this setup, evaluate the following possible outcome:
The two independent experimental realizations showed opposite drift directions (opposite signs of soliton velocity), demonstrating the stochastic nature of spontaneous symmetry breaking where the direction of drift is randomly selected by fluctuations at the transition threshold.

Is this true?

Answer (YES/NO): YES